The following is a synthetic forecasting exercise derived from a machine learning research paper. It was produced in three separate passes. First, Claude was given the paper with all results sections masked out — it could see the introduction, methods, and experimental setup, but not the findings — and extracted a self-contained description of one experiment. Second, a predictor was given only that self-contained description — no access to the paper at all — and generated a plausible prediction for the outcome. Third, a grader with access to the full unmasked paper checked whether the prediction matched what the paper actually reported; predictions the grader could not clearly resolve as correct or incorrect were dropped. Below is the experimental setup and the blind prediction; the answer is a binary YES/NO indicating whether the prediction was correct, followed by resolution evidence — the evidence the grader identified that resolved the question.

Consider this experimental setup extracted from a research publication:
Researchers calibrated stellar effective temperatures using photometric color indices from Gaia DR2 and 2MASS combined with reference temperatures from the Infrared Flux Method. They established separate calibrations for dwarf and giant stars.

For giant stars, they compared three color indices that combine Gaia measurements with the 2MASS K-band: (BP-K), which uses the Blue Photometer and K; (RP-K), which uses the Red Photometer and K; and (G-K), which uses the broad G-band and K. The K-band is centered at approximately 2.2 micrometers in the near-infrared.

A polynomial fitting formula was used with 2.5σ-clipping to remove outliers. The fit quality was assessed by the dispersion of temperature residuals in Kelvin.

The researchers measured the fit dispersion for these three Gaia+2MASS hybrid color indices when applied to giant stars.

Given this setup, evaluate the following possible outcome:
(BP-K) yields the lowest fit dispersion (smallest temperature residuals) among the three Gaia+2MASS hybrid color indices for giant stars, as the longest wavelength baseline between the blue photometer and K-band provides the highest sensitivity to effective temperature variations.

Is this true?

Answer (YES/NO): YES